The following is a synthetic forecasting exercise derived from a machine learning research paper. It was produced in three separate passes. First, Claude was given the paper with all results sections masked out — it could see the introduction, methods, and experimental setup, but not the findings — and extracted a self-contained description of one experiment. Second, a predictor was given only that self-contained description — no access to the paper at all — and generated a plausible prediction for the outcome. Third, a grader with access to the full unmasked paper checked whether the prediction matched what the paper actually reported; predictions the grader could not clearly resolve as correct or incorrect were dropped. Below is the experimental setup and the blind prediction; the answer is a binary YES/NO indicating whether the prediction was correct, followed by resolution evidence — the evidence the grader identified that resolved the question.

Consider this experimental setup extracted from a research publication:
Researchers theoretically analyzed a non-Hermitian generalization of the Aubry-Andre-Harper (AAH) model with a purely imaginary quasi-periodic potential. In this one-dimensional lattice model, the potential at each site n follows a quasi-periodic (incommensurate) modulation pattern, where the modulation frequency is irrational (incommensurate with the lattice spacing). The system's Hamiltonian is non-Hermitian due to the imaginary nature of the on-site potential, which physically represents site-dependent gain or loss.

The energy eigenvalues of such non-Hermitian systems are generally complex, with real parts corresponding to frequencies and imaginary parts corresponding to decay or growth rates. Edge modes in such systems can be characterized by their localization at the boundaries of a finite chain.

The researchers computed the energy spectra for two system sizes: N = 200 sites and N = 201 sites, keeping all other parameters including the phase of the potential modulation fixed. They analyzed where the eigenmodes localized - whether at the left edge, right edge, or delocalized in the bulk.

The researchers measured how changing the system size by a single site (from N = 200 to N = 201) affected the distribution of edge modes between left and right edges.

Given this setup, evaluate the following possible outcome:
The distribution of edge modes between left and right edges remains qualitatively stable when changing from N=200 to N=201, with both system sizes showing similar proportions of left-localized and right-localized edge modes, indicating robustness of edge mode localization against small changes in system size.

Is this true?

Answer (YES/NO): NO